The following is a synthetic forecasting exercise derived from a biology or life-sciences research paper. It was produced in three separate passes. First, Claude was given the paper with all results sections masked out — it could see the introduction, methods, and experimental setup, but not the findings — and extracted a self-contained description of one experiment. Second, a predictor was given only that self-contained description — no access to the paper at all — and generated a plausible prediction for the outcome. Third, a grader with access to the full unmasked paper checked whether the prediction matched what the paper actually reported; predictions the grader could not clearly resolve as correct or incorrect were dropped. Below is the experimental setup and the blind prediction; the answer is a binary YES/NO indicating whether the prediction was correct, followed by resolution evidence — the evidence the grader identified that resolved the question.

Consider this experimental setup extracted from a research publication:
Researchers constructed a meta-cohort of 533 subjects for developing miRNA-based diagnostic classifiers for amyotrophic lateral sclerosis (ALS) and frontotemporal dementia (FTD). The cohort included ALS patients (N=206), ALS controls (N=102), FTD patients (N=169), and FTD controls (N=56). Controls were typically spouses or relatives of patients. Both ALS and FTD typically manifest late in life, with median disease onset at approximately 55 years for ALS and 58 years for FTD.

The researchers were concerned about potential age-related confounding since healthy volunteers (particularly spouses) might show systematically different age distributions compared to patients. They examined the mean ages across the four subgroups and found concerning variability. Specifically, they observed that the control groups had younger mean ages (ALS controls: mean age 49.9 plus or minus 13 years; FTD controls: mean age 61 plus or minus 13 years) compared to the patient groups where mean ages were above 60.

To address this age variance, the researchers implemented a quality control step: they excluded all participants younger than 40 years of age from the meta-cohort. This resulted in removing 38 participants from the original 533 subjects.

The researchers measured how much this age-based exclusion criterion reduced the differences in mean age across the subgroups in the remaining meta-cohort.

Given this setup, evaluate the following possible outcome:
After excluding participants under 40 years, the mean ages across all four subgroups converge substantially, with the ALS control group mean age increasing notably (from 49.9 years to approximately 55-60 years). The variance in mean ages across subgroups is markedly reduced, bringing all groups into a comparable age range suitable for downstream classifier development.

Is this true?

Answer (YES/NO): NO